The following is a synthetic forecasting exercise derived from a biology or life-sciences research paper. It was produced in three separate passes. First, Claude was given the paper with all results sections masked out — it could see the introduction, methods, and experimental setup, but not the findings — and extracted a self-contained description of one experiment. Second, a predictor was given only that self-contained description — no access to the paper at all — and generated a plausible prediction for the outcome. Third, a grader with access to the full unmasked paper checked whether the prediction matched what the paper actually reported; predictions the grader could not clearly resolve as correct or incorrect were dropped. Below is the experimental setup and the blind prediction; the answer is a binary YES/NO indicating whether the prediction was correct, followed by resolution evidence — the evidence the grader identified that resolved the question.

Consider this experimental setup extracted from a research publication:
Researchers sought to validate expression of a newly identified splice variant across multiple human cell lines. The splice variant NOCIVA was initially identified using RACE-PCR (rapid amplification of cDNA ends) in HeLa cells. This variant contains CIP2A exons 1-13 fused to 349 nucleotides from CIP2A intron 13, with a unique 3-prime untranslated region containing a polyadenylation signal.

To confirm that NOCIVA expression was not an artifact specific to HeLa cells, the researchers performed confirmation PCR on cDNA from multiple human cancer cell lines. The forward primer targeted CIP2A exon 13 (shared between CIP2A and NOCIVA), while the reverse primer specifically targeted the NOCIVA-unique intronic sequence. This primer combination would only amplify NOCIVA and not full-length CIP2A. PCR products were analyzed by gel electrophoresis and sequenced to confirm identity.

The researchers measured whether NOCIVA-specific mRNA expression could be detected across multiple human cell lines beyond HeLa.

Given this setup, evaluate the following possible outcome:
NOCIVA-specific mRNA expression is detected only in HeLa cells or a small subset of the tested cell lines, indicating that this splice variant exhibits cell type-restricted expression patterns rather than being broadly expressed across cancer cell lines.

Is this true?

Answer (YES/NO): NO